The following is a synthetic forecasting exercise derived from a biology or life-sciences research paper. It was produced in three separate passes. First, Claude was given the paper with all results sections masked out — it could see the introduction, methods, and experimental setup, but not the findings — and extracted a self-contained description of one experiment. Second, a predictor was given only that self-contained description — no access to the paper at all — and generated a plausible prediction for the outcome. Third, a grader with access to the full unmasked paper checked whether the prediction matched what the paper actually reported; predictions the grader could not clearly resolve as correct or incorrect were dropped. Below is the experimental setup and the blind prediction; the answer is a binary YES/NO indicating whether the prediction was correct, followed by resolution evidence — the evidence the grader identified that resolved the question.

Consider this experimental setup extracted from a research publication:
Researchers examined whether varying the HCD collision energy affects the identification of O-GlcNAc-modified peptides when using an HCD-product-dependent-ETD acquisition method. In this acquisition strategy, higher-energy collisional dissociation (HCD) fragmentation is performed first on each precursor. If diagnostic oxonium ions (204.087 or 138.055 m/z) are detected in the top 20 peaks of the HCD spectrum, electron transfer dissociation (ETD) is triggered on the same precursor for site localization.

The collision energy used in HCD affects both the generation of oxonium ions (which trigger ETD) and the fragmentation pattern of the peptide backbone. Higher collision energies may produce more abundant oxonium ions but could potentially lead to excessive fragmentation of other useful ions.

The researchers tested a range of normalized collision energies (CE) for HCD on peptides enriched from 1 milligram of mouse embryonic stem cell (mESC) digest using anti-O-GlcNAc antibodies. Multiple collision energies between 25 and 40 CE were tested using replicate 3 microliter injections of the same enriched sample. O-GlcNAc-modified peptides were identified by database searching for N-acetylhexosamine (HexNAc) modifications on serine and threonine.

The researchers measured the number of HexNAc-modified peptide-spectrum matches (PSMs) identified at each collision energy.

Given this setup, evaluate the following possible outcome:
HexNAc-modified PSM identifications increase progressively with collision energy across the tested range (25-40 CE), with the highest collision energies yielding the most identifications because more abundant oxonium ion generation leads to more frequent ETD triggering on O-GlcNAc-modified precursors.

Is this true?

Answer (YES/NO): NO